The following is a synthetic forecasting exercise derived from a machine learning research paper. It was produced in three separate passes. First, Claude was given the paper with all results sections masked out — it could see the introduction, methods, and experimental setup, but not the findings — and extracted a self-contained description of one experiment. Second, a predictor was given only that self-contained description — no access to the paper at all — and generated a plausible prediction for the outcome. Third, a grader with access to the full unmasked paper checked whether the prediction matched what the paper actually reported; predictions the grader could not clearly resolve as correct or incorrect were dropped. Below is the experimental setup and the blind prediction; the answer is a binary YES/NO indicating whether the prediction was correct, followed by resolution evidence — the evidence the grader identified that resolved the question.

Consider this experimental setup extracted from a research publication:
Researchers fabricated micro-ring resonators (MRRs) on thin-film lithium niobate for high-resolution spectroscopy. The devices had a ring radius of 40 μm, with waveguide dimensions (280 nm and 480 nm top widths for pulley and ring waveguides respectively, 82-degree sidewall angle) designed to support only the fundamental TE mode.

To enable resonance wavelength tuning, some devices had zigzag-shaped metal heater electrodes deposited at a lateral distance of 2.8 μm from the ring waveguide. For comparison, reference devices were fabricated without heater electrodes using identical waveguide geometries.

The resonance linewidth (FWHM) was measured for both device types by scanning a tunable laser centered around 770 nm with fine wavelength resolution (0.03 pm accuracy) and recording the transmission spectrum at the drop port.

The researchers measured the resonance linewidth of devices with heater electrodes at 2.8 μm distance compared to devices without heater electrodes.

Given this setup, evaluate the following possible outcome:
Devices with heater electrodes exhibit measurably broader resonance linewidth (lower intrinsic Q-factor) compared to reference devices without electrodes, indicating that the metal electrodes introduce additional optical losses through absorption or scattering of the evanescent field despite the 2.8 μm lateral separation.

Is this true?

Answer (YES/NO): NO